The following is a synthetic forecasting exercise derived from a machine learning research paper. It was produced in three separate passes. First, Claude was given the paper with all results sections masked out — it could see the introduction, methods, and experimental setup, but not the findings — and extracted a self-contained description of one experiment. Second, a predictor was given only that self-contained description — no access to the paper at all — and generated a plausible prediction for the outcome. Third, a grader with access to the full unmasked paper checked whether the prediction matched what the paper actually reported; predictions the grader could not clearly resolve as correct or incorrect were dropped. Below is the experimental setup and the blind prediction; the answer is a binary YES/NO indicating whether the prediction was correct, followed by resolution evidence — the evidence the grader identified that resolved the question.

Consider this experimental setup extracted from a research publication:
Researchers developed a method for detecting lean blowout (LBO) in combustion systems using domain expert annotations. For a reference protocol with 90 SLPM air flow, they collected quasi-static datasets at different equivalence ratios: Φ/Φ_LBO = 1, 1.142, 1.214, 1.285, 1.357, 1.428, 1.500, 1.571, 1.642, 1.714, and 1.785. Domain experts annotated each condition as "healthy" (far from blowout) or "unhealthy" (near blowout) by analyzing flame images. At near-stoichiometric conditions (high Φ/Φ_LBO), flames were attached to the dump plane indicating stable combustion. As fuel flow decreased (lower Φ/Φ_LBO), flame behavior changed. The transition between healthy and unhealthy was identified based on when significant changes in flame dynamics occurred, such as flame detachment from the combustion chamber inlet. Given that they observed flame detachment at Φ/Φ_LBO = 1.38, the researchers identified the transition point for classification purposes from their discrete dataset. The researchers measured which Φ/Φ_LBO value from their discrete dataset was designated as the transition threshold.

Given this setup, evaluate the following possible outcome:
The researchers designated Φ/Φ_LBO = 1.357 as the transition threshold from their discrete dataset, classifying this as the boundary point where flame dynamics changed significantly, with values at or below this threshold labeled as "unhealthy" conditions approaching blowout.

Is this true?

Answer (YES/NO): NO